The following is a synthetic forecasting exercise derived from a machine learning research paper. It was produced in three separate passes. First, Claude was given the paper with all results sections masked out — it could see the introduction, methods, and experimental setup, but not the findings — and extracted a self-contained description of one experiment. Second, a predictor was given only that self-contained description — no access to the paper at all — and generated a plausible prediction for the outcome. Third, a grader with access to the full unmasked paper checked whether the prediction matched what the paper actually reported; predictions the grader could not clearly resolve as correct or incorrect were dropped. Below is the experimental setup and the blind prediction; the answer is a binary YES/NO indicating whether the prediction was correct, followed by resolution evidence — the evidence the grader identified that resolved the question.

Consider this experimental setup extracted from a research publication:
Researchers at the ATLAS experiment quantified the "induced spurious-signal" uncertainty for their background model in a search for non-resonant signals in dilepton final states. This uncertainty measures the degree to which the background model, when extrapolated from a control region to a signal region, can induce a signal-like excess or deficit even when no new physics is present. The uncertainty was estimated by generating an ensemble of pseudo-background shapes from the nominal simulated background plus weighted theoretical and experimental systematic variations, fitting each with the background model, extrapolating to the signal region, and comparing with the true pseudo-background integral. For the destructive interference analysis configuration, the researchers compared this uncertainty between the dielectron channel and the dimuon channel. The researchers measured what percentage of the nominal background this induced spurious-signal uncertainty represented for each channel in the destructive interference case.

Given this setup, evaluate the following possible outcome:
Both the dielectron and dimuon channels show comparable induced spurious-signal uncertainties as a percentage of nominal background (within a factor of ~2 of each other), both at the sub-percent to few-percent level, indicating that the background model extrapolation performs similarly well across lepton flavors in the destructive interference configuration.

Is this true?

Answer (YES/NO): NO